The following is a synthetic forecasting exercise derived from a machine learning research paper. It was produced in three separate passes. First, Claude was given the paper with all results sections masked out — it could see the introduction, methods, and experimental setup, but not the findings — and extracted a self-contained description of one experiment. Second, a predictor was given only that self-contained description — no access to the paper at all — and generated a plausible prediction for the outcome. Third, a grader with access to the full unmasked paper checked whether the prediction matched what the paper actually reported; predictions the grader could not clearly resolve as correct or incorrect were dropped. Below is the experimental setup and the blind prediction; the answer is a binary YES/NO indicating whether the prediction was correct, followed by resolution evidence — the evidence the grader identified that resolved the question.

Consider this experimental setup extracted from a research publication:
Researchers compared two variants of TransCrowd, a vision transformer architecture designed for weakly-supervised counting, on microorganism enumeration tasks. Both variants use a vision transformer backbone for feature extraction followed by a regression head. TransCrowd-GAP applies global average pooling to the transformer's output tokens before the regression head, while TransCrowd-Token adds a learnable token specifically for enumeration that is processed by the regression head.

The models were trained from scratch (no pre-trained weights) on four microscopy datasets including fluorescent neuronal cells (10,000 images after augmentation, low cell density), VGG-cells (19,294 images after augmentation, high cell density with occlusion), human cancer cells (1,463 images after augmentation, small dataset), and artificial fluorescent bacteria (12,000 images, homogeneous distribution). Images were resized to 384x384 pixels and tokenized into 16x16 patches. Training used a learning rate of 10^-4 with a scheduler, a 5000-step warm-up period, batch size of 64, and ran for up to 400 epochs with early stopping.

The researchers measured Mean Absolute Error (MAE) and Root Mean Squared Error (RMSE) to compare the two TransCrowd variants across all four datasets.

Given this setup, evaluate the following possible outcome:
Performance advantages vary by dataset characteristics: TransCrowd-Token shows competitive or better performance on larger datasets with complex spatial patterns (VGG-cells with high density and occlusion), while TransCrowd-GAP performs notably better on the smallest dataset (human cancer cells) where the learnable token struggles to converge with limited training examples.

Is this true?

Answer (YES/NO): YES